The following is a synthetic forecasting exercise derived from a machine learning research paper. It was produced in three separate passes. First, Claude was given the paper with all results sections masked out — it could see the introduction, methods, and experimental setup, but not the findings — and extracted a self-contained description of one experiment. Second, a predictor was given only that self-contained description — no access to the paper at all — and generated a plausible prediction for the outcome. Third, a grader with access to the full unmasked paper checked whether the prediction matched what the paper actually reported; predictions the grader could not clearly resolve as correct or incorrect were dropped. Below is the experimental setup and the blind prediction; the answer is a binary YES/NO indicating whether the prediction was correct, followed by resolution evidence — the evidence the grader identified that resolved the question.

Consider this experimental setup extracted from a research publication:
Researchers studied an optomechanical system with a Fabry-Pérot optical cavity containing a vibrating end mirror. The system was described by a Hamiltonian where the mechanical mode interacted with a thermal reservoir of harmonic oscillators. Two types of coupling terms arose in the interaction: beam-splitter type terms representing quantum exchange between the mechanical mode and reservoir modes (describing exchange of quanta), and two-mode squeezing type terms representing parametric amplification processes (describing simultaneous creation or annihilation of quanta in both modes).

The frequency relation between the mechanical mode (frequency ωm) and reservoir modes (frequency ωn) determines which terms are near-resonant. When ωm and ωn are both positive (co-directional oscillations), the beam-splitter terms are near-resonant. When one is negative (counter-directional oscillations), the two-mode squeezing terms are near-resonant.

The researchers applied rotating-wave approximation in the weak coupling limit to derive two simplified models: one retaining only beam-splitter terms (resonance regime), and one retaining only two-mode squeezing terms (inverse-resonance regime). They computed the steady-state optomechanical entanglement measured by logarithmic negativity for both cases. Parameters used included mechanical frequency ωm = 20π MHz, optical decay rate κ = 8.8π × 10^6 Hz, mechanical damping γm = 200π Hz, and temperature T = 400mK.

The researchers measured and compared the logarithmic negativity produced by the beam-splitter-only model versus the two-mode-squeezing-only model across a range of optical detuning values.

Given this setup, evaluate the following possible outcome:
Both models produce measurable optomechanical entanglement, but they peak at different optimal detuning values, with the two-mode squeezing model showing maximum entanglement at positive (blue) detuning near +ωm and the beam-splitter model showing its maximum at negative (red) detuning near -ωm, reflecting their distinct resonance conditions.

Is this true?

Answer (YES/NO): NO